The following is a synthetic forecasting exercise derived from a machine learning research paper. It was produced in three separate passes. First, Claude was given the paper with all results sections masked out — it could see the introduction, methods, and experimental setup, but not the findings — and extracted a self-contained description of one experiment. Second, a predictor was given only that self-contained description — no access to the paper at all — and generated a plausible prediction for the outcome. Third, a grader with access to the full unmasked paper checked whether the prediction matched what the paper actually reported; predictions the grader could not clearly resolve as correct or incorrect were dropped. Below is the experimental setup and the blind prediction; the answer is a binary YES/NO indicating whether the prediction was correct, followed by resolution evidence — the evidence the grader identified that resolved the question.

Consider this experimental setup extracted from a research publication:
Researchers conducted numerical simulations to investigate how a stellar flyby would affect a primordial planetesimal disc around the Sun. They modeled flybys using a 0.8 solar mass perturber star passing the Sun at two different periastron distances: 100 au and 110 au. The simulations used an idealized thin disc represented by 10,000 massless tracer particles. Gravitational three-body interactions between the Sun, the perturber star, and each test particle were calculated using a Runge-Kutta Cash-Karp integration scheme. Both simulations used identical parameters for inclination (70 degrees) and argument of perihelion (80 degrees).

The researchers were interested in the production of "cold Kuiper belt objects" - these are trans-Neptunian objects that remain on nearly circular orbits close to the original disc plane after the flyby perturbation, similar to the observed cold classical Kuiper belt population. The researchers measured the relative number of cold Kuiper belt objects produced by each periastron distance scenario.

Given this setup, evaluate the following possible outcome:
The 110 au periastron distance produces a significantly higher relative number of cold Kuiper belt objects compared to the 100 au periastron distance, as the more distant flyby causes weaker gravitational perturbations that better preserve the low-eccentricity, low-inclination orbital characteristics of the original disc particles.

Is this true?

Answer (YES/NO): YES